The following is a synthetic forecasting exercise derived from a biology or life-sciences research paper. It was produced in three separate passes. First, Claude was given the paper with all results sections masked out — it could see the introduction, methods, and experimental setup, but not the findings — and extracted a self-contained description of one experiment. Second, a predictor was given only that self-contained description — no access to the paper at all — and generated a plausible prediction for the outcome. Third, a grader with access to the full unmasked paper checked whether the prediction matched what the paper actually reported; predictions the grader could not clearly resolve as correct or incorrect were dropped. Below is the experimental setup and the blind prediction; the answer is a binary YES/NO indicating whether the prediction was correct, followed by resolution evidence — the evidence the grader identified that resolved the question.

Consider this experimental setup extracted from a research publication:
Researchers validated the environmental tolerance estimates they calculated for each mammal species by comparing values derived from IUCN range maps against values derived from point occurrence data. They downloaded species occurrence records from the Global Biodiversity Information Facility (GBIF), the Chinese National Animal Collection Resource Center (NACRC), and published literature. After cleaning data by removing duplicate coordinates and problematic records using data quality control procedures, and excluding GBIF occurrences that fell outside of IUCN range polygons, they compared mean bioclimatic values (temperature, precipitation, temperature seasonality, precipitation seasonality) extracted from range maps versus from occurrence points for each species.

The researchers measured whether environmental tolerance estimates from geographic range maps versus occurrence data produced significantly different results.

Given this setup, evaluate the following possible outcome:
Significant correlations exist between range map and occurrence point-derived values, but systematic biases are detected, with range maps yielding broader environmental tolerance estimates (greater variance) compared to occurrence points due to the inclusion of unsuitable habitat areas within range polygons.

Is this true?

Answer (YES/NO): NO